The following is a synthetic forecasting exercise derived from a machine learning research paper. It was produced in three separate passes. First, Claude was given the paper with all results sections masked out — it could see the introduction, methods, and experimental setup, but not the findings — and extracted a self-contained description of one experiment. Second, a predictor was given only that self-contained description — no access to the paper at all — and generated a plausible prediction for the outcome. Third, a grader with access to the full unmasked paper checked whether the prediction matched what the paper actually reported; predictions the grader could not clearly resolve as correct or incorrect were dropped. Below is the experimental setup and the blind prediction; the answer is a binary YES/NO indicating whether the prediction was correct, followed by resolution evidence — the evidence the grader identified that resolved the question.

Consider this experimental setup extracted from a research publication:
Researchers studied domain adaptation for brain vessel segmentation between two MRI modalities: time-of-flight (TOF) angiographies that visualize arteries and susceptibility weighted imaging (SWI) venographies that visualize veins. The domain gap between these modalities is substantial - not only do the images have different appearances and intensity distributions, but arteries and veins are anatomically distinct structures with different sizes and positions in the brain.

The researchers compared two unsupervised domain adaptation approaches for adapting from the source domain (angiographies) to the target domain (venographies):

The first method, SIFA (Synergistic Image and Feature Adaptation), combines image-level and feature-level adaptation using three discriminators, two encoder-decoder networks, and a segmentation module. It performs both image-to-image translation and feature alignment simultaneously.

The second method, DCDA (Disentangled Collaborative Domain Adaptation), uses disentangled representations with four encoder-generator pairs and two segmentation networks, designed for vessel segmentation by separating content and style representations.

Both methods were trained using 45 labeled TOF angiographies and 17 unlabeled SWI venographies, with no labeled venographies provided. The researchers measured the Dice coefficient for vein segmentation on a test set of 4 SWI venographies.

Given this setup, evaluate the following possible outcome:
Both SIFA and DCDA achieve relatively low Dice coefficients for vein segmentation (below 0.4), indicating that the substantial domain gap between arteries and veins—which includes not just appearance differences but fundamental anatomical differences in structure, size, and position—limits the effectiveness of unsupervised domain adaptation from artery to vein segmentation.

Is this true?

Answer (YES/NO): YES